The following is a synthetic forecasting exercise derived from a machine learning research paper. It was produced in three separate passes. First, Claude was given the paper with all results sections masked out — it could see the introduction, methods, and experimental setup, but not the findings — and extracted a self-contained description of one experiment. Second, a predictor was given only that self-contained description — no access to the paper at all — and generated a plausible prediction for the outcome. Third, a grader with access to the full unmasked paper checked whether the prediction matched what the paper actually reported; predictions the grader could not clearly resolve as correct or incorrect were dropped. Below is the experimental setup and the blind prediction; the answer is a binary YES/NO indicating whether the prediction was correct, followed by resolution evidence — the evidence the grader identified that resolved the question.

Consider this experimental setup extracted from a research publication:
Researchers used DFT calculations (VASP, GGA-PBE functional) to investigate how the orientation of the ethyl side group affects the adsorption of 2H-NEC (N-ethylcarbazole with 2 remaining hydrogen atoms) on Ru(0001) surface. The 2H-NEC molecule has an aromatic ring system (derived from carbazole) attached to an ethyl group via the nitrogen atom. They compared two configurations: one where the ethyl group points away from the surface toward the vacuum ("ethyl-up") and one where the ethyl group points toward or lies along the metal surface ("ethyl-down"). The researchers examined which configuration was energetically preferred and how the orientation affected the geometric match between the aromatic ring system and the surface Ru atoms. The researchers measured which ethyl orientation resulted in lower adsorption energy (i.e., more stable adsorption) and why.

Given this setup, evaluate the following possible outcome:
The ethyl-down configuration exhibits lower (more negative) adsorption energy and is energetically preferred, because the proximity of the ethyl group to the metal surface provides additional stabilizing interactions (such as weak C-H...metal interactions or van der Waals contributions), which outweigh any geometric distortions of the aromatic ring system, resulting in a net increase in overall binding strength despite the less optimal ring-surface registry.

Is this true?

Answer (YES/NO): NO